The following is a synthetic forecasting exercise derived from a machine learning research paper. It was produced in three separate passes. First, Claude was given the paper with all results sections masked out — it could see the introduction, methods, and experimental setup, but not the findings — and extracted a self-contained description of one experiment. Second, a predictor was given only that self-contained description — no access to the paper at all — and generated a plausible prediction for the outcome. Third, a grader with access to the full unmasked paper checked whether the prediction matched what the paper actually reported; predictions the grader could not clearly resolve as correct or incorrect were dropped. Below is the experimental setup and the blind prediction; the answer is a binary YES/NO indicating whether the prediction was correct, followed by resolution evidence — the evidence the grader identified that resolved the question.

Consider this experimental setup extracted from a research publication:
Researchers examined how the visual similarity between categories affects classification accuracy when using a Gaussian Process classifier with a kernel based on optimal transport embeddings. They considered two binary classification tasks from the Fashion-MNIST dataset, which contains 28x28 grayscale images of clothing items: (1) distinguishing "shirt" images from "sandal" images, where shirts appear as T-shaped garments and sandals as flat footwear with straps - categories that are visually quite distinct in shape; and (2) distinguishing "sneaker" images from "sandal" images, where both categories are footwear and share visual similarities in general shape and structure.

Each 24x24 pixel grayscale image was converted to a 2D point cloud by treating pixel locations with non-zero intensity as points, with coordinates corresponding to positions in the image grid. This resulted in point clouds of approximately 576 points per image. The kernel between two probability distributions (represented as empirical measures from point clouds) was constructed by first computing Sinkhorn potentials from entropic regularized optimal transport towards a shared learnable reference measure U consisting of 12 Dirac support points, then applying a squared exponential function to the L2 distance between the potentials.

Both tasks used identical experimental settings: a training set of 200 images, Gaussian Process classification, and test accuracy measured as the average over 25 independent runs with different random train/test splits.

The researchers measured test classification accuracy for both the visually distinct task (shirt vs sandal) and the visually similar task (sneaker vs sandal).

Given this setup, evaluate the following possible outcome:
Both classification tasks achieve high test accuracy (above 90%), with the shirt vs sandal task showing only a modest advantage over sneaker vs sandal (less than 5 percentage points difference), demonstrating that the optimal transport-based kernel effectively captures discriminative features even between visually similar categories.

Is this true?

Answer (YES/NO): NO